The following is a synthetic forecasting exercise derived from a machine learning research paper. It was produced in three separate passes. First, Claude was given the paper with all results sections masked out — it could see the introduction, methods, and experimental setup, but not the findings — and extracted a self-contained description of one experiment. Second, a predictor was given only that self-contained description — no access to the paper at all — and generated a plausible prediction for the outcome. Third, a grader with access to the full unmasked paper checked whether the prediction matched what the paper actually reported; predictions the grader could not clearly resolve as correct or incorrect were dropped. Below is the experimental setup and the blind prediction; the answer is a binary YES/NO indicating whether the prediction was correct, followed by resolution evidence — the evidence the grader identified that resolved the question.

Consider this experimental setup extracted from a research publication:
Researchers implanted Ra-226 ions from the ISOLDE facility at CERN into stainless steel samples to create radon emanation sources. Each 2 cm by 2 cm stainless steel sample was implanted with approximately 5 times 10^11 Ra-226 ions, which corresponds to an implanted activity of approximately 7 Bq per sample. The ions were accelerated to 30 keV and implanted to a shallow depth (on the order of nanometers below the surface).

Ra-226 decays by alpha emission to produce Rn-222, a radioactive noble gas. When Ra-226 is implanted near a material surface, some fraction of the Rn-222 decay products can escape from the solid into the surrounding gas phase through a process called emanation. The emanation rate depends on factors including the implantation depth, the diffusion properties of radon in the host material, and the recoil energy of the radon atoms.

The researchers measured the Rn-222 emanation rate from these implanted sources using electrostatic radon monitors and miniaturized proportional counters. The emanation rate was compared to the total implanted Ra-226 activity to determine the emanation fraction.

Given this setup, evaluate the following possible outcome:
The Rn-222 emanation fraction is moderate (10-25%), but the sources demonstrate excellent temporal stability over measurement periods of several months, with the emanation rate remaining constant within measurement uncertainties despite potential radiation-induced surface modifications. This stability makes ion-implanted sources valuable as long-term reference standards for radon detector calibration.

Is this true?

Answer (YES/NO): NO